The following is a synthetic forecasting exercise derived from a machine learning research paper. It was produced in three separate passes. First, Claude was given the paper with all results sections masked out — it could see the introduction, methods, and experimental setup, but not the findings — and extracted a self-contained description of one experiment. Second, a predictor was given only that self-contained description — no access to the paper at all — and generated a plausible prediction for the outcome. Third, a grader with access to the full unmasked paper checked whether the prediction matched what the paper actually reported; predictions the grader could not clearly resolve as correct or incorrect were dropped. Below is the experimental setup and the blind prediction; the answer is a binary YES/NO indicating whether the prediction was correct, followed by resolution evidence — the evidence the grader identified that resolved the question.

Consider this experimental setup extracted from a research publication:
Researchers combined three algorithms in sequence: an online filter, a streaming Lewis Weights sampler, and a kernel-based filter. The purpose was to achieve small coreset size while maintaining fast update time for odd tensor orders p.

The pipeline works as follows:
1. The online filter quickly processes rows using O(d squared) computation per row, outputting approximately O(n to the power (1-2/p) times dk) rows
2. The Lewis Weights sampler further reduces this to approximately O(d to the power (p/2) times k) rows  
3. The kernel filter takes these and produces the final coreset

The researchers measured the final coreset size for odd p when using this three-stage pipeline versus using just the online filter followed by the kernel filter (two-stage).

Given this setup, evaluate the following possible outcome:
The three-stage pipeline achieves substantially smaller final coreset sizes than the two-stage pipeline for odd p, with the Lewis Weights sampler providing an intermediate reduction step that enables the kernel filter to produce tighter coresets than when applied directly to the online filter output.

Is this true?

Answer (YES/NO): YES